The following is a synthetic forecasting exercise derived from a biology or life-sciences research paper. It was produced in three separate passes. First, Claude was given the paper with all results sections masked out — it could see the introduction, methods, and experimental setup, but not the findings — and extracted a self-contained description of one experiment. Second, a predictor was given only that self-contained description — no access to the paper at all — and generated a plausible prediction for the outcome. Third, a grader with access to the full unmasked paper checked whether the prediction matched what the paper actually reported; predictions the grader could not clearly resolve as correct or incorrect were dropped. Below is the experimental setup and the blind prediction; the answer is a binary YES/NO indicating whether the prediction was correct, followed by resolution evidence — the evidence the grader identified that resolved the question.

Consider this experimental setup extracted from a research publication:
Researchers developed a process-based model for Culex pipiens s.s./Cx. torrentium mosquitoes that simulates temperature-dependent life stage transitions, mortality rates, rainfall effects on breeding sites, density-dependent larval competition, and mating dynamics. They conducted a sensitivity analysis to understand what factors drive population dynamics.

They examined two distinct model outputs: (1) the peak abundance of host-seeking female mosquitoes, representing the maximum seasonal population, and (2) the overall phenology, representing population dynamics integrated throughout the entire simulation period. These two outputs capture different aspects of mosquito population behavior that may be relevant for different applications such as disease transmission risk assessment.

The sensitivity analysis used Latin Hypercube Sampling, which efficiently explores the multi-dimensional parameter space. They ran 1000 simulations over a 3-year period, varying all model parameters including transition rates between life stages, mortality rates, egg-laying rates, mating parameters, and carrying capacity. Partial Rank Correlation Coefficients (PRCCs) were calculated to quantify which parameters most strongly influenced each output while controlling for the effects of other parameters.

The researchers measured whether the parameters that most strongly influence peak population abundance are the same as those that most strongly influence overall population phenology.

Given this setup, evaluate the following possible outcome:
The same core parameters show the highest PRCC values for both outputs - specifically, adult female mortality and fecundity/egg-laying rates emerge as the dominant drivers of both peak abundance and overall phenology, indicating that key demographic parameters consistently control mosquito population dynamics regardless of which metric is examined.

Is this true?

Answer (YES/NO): NO